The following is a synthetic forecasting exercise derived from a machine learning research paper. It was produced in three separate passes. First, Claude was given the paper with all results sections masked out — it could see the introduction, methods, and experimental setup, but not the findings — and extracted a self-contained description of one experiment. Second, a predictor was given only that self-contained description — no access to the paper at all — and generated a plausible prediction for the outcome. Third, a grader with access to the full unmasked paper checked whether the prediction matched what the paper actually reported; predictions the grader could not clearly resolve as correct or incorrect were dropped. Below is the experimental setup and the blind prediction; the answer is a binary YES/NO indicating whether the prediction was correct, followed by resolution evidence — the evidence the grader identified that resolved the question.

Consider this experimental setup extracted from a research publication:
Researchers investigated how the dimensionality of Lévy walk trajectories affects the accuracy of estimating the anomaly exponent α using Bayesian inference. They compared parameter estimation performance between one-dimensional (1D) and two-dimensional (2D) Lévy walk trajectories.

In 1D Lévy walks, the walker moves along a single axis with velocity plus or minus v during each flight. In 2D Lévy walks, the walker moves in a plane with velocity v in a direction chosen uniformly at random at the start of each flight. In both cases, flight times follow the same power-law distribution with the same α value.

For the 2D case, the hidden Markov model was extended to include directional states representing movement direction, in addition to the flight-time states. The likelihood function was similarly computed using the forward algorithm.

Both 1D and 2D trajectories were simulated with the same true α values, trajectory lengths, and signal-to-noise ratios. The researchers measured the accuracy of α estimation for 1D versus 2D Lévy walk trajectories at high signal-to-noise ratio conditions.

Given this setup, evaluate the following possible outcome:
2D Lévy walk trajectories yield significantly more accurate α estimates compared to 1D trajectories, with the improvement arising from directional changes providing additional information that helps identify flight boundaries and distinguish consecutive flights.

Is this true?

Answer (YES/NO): YES